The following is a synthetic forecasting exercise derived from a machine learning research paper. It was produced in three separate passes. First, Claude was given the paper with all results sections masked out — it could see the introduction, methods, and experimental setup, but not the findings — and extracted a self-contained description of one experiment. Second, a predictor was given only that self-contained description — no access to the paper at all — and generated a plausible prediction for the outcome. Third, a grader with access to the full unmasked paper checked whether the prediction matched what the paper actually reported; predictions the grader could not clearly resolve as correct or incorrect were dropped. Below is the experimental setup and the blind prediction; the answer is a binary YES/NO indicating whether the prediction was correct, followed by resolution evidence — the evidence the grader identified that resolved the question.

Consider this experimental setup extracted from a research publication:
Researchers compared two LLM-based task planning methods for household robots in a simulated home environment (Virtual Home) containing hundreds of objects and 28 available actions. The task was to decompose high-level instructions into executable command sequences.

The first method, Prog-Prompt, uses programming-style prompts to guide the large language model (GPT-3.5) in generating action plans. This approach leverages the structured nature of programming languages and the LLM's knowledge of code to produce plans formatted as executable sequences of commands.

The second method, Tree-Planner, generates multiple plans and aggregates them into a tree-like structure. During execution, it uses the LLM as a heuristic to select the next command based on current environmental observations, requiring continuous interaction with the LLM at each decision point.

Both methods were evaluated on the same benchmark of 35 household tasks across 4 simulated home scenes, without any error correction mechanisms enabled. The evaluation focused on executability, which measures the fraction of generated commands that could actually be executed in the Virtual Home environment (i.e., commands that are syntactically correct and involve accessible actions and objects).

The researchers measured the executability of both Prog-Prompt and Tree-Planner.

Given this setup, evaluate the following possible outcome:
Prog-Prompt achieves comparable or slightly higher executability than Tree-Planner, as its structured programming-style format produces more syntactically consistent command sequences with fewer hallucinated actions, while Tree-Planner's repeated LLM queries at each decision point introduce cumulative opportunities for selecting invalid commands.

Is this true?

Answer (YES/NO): NO